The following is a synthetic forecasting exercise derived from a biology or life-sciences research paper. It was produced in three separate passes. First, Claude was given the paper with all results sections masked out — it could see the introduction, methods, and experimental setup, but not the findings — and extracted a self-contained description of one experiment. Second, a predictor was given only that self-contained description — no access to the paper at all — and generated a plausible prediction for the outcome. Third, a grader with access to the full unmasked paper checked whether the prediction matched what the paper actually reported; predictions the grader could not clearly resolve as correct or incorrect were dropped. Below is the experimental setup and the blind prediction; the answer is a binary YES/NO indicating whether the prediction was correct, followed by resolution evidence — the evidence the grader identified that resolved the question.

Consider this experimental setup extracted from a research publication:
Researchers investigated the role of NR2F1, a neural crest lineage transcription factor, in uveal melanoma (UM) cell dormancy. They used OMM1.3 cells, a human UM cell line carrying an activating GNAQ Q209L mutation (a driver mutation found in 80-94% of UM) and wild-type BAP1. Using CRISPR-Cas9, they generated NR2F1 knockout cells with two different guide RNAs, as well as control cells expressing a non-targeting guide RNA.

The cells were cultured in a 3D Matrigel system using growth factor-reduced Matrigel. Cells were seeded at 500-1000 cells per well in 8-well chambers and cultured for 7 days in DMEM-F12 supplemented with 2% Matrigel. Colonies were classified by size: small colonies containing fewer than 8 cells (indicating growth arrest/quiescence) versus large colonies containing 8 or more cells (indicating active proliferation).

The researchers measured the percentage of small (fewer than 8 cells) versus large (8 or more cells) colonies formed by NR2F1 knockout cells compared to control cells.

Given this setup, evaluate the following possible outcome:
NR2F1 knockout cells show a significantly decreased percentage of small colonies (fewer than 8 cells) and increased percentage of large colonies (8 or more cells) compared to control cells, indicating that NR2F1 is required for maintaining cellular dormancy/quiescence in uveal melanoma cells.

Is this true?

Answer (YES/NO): YES